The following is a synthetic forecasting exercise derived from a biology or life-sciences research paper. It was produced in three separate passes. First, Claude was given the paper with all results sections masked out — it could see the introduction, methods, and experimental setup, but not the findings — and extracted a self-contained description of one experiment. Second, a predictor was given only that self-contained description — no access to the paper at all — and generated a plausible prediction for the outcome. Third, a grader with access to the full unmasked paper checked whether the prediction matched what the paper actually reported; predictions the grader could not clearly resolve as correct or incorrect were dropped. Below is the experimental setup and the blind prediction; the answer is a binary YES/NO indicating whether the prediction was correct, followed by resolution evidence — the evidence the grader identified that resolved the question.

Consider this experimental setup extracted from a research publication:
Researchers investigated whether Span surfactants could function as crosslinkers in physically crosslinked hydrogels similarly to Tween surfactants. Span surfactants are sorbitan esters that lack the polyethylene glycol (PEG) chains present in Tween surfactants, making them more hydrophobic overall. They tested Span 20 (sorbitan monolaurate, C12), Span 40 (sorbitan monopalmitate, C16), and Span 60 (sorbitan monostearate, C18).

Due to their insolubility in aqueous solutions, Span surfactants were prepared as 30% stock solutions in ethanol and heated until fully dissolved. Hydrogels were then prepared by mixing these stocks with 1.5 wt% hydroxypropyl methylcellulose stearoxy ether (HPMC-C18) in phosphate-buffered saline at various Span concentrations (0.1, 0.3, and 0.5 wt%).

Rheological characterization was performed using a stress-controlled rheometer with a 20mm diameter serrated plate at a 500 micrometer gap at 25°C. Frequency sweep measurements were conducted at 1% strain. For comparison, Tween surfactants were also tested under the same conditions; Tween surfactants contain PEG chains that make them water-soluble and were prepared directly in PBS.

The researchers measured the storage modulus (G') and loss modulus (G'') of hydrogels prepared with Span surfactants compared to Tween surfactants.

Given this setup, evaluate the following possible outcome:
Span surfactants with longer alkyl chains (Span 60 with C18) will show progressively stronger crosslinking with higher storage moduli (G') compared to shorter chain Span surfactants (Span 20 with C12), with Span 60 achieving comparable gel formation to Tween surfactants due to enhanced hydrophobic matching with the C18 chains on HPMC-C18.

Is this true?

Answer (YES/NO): NO